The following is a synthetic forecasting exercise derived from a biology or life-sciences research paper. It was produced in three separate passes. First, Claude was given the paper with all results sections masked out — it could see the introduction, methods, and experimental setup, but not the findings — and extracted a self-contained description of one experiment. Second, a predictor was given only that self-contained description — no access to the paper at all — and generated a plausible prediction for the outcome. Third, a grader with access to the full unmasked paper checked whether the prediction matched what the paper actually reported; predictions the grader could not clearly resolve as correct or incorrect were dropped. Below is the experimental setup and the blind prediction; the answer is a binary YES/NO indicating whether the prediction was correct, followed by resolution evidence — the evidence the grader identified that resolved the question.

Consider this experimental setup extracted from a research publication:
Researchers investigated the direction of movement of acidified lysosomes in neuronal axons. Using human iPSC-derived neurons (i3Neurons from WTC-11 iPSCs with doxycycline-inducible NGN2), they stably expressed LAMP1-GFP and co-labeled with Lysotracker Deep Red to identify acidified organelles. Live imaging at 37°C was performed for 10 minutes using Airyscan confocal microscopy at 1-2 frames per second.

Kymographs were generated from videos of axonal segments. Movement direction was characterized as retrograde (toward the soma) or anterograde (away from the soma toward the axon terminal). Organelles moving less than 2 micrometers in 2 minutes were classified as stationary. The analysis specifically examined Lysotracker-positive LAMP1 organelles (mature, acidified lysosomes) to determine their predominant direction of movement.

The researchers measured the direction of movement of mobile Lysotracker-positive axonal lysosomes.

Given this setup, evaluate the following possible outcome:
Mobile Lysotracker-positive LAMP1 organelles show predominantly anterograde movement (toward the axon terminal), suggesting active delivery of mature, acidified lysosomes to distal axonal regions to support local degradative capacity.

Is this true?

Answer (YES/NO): NO